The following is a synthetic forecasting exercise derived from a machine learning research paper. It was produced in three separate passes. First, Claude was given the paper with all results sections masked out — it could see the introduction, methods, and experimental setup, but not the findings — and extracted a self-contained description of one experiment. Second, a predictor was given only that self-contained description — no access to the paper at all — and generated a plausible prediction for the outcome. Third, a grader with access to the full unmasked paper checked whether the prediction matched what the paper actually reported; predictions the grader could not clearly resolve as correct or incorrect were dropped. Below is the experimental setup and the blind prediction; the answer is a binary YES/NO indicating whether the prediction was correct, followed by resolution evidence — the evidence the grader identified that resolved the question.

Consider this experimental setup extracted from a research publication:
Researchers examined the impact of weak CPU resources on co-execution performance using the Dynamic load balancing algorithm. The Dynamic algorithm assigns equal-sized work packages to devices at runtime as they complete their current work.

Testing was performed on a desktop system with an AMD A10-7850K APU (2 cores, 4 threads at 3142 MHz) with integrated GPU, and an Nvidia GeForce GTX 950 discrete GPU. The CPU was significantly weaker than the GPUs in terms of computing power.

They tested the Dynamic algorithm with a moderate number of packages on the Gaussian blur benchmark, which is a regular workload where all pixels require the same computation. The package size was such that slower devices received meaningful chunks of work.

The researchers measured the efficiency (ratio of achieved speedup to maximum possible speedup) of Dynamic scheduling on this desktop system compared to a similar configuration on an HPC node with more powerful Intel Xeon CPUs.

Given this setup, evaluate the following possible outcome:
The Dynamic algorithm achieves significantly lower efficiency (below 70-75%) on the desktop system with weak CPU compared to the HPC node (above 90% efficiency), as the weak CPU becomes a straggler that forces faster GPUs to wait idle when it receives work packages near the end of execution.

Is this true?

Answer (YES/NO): NO